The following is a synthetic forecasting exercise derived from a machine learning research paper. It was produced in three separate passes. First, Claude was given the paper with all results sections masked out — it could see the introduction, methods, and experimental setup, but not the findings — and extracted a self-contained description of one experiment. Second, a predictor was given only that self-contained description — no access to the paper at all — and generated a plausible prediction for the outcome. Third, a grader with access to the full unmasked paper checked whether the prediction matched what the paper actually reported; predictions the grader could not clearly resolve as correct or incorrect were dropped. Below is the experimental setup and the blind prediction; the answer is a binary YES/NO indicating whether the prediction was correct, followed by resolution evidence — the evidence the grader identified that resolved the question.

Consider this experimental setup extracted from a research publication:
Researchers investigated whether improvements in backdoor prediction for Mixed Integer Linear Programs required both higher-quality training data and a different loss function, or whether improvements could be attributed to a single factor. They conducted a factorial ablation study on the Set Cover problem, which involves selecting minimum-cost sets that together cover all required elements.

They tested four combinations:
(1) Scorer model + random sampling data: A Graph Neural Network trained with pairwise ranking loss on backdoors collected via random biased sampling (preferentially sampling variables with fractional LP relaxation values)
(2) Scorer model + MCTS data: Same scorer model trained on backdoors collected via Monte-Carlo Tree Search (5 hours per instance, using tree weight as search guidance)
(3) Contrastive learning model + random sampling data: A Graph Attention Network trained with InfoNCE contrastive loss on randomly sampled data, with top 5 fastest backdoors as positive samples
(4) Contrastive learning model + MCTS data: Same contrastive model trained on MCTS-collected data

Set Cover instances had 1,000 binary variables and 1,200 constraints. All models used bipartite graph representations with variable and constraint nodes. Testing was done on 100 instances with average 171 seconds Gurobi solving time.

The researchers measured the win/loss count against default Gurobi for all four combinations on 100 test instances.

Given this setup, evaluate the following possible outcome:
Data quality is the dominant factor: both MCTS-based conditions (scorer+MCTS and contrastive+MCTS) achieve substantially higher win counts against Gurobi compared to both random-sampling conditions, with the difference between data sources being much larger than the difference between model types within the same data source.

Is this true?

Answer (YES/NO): NO